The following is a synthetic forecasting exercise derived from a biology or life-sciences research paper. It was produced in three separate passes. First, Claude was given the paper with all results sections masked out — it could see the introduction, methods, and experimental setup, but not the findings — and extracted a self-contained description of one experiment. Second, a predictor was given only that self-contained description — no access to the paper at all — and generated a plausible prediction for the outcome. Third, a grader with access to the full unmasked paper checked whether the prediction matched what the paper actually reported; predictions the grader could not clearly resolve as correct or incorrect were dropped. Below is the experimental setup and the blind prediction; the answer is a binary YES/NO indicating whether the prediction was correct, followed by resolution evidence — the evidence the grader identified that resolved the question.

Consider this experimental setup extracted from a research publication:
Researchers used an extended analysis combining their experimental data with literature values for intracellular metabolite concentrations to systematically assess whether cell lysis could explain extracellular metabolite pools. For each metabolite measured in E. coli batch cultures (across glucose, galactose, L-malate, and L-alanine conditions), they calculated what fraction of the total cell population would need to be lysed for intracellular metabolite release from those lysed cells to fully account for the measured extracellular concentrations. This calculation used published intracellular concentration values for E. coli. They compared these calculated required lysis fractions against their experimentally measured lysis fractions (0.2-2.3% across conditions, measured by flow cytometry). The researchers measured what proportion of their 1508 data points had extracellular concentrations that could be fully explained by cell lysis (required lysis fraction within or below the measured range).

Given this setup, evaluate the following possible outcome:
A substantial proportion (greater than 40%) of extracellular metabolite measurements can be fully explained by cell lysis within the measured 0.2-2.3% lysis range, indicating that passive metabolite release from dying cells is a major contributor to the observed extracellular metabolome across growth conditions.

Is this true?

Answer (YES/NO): NO